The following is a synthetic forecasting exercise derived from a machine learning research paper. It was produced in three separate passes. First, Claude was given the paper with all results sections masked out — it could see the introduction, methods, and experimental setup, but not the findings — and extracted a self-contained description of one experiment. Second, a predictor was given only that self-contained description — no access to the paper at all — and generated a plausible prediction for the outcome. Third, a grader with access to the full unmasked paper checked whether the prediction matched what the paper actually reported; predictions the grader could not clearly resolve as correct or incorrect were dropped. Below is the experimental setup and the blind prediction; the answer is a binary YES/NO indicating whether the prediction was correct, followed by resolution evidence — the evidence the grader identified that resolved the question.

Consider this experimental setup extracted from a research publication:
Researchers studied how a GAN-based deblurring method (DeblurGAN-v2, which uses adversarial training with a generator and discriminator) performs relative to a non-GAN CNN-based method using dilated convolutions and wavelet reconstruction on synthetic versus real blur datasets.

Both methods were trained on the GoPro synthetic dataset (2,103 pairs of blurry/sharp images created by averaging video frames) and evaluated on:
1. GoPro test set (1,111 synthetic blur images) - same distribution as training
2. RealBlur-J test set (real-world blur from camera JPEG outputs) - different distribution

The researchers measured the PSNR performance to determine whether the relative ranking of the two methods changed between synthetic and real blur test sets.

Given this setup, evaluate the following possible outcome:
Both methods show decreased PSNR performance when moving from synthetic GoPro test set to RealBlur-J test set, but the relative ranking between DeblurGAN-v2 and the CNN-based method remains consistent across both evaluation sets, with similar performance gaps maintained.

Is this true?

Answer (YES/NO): NO